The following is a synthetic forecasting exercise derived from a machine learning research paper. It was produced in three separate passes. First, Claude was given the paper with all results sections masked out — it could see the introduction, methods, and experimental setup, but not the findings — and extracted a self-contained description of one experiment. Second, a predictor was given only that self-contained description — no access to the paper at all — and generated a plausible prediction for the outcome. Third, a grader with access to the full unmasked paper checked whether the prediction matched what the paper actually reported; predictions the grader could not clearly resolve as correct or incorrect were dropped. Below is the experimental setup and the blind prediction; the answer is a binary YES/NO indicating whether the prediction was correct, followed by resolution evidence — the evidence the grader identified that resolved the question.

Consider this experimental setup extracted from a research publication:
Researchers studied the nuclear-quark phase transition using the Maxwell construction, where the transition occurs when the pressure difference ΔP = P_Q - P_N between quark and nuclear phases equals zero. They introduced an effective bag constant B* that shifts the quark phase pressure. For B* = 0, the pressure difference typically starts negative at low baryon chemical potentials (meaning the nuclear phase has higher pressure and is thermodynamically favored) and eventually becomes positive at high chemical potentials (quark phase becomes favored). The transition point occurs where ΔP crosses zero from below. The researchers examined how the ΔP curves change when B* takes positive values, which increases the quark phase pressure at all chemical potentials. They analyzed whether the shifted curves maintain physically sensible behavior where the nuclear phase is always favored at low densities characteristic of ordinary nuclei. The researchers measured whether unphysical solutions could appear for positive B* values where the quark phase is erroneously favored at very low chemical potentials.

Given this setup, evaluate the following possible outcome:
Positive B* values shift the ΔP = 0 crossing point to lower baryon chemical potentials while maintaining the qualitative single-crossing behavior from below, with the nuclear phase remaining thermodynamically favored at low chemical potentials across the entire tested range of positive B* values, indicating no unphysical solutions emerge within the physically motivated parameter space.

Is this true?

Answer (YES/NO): NO